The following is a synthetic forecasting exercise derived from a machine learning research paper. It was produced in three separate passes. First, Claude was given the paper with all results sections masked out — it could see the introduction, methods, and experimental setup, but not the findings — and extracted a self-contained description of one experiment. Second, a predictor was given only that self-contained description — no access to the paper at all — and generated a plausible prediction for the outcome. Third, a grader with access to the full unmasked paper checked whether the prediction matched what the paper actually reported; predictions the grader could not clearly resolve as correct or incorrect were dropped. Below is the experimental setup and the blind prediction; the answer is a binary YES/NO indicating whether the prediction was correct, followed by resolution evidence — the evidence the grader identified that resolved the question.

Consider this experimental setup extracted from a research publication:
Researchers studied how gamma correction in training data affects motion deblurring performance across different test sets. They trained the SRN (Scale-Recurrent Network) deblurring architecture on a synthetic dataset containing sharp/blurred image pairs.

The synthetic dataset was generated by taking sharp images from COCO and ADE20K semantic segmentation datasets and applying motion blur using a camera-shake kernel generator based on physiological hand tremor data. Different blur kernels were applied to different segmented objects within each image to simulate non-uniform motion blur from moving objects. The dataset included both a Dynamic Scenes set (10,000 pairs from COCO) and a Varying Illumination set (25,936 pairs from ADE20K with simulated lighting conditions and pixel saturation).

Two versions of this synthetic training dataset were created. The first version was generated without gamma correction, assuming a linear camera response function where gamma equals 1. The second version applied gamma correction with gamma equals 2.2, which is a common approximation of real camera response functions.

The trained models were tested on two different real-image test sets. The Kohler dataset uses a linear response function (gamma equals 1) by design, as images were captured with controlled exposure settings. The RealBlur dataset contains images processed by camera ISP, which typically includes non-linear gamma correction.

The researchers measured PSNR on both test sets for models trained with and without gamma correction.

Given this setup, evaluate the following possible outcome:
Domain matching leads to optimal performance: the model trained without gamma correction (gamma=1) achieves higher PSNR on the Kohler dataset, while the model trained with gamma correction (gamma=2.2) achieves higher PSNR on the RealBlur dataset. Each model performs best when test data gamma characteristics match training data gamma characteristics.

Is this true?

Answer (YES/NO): YES